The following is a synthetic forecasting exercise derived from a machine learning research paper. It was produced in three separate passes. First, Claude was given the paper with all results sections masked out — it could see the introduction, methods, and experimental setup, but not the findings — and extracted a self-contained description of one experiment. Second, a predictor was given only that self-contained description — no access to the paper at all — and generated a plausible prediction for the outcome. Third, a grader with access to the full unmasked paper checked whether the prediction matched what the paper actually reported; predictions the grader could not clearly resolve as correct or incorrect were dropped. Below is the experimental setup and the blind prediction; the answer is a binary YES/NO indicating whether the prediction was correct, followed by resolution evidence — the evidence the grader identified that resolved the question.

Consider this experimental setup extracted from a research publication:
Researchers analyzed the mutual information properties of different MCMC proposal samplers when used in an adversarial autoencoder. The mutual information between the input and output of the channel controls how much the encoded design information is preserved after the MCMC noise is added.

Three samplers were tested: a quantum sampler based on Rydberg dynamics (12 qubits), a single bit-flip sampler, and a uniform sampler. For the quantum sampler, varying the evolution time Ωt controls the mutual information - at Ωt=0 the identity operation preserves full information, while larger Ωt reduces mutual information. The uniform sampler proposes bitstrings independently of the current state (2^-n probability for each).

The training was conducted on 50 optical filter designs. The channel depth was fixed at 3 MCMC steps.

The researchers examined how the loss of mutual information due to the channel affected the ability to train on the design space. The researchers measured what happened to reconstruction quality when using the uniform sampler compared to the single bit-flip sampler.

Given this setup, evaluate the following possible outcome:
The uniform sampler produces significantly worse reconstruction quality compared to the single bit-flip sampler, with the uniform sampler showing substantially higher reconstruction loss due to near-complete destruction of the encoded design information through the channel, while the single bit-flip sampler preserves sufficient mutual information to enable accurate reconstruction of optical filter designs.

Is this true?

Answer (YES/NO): YES